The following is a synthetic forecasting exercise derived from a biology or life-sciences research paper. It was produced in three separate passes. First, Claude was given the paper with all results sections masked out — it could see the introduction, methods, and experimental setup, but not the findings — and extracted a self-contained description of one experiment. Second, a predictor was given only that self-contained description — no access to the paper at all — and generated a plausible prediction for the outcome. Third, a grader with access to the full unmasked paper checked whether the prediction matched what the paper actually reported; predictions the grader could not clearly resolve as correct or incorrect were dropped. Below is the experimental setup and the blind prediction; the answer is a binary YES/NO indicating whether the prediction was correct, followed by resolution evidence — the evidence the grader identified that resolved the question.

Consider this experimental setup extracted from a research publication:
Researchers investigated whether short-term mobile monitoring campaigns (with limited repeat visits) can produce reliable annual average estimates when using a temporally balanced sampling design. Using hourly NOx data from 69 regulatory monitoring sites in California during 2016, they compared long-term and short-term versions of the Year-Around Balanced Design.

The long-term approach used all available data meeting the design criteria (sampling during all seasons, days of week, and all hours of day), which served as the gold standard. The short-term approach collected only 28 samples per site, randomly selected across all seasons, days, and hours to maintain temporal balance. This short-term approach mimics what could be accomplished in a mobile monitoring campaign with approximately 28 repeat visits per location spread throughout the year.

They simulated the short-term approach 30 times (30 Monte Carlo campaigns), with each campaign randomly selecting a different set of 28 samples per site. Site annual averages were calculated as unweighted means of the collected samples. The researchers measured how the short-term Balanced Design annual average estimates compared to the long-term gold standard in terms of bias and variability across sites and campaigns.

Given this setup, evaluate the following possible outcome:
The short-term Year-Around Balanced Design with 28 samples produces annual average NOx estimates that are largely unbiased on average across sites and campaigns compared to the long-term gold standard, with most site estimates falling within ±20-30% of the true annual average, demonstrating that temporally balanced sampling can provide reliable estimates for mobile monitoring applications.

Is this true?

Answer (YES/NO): YES